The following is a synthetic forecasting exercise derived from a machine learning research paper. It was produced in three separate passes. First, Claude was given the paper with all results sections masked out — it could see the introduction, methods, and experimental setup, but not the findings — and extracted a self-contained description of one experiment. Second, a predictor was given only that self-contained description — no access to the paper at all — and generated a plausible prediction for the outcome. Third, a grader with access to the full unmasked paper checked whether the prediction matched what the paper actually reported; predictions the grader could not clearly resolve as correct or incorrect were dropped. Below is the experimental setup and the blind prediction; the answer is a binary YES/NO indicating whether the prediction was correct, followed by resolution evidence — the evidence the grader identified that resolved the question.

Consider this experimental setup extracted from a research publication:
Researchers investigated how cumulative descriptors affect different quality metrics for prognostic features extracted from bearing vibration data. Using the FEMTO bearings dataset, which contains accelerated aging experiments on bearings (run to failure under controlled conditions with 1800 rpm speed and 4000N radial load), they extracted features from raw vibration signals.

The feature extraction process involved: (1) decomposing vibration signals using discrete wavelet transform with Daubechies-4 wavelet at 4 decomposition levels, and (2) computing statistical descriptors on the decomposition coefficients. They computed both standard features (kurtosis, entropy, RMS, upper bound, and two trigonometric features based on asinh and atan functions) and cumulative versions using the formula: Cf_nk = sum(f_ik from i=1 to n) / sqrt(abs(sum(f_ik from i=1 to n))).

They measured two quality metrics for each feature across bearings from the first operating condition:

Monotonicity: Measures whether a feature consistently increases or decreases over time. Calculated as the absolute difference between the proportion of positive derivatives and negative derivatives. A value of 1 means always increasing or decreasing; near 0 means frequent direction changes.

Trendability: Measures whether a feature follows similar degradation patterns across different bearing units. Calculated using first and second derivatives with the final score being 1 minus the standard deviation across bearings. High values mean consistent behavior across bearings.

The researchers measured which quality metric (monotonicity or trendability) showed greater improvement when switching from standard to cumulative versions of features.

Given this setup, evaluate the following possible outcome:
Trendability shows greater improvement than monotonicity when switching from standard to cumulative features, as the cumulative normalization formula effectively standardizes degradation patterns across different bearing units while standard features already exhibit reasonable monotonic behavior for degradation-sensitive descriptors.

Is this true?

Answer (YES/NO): NO